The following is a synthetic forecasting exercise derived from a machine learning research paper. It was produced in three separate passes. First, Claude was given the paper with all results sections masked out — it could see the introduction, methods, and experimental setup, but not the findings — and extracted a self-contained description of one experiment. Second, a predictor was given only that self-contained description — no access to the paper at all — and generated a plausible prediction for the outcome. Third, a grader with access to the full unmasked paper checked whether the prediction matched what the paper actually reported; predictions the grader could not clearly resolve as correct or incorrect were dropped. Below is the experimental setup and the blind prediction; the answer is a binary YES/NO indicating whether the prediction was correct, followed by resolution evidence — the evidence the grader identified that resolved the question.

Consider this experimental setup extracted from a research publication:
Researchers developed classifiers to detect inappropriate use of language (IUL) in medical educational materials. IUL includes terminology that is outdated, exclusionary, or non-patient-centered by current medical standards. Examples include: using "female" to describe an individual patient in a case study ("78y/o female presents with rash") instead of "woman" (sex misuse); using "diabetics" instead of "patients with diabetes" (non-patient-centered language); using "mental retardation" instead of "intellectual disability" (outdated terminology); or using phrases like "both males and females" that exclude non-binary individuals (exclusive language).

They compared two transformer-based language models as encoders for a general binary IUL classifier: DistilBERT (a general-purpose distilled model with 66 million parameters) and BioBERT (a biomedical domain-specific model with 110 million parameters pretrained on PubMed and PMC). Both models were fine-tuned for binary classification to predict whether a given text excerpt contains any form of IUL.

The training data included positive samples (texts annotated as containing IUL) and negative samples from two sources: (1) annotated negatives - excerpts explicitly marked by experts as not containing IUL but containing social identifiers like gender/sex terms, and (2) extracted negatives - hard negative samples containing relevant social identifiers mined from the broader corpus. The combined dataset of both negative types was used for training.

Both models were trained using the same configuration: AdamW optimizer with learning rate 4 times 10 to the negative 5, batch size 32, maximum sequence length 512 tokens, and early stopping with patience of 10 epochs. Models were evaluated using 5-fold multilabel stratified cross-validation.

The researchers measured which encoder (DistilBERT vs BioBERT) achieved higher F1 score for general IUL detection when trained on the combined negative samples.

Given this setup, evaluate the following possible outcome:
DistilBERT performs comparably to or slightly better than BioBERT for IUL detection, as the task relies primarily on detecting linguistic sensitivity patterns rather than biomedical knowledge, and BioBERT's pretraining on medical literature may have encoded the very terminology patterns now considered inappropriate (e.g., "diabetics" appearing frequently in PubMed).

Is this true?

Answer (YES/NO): YES